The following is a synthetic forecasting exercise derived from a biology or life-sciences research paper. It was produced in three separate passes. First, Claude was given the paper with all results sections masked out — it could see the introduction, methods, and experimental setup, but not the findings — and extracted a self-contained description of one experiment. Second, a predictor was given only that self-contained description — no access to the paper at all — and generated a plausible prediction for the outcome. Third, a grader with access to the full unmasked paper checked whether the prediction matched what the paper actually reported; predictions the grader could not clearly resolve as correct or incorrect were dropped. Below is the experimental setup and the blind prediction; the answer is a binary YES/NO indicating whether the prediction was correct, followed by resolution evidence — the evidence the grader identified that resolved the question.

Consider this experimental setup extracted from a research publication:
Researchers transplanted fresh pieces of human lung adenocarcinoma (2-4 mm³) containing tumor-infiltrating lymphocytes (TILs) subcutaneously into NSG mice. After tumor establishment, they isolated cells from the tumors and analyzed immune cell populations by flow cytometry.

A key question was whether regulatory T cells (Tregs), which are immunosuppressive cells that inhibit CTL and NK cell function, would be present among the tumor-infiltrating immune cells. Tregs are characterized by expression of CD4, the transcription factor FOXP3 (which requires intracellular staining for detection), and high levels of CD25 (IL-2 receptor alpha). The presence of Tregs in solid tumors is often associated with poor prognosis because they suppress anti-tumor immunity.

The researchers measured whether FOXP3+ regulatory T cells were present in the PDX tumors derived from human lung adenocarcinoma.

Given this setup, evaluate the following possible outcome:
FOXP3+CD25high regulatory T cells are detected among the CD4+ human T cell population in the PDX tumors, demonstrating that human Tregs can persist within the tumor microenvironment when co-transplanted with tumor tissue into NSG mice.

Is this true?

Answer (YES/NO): YES